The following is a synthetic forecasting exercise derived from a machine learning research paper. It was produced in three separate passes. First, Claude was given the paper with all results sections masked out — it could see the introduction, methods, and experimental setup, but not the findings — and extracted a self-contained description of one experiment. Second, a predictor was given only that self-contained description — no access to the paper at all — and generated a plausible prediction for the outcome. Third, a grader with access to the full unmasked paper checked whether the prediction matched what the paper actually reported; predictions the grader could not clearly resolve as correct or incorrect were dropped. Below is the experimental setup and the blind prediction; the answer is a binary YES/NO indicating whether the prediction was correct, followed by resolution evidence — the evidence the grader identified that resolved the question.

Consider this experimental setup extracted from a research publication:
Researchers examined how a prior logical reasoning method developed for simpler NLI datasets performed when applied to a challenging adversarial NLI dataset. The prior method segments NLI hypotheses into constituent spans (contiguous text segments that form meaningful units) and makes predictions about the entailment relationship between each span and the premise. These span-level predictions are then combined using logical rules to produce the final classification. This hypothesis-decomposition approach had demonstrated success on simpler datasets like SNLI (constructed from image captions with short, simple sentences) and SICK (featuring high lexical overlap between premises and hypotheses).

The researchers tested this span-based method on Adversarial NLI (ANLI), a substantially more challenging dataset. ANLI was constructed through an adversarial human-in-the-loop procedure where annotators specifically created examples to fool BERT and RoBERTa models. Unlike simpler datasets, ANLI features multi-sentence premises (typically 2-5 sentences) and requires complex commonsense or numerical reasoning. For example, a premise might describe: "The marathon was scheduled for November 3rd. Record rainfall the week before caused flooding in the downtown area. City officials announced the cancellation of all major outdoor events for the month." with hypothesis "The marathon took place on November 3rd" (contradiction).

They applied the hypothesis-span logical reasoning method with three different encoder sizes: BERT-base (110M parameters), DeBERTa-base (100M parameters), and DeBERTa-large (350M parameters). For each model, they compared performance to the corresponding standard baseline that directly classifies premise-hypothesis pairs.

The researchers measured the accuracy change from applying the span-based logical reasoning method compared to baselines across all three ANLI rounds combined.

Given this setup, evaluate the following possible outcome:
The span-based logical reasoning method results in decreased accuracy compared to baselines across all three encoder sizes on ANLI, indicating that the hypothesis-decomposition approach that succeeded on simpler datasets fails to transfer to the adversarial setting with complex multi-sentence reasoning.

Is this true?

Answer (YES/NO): YES